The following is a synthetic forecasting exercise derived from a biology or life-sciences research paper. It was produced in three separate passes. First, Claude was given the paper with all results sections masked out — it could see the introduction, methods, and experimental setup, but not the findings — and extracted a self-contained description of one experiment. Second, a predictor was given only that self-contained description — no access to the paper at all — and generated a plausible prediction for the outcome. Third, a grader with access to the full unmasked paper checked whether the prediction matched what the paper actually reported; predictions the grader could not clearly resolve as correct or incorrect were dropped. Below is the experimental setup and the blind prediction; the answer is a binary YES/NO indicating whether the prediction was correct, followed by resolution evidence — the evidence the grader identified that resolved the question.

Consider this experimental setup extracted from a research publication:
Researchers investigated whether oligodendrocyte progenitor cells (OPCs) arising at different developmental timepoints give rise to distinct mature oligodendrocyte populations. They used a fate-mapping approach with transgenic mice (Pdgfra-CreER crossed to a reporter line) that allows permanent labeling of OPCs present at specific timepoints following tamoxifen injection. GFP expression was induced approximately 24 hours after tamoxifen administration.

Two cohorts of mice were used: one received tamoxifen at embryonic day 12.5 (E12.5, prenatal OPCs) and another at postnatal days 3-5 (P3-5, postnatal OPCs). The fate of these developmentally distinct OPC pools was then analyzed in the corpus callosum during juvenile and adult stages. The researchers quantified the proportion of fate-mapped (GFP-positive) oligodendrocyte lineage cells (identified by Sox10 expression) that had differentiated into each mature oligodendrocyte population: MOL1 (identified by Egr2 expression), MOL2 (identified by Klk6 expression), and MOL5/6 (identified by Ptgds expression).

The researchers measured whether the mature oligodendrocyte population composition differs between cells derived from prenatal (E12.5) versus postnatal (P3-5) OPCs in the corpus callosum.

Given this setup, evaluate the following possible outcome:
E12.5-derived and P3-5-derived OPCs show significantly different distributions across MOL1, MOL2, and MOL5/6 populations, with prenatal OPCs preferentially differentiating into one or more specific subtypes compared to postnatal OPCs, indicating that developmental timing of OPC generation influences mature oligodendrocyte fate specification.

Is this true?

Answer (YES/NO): NO